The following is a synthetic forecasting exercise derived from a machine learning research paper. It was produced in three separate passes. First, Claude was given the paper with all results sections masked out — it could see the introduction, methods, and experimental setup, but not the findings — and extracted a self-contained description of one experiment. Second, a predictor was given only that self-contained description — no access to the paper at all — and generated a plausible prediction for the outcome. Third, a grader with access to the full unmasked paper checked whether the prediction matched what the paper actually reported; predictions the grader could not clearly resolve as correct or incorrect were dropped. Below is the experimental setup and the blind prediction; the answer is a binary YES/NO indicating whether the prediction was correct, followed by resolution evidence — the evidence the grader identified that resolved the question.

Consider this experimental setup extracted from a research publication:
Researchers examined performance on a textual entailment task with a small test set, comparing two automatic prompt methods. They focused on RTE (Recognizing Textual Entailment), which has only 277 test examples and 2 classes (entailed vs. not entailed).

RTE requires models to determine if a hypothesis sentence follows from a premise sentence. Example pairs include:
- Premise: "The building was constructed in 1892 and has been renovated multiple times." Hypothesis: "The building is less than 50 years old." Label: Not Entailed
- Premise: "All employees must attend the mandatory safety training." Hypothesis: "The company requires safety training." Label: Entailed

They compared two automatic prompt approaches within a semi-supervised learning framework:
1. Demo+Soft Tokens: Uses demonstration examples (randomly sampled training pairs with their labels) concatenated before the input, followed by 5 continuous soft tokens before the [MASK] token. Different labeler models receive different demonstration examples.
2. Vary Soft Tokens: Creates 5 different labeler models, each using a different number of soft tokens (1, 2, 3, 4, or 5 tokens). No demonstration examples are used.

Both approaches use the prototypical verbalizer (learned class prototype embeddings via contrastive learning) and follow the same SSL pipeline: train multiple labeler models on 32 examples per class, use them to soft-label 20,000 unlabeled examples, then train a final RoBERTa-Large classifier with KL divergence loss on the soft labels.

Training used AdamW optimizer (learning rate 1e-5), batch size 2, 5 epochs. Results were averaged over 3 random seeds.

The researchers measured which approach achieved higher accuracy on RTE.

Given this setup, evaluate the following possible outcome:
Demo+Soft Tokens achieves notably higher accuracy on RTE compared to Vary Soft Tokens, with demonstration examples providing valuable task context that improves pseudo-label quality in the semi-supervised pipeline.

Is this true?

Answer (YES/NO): YES